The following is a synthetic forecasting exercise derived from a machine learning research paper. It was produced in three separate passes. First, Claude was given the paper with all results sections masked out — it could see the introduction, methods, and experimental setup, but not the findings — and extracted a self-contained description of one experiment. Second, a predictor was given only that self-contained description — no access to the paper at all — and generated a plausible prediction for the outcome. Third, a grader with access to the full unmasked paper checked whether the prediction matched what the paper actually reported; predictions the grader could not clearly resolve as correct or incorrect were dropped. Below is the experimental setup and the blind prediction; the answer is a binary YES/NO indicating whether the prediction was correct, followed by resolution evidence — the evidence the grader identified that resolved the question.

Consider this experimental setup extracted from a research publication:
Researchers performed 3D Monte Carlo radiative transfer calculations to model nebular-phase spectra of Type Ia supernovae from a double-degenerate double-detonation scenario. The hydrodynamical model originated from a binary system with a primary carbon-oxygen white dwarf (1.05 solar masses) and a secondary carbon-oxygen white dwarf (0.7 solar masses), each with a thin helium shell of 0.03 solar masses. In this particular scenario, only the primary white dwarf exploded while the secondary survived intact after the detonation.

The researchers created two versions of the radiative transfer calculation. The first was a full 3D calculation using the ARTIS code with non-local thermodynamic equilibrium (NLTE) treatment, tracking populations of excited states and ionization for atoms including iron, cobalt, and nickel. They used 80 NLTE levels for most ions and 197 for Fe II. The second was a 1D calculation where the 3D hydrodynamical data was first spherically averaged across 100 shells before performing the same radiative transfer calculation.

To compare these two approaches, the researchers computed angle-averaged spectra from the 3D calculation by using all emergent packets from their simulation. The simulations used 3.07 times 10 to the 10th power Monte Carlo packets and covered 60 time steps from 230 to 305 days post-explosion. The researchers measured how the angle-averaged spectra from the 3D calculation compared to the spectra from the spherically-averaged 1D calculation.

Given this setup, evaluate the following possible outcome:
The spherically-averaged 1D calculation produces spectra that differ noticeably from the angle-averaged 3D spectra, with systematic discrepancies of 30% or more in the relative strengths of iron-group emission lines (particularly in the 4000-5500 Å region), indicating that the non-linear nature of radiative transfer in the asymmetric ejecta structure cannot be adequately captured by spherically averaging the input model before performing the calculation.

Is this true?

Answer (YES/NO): NO